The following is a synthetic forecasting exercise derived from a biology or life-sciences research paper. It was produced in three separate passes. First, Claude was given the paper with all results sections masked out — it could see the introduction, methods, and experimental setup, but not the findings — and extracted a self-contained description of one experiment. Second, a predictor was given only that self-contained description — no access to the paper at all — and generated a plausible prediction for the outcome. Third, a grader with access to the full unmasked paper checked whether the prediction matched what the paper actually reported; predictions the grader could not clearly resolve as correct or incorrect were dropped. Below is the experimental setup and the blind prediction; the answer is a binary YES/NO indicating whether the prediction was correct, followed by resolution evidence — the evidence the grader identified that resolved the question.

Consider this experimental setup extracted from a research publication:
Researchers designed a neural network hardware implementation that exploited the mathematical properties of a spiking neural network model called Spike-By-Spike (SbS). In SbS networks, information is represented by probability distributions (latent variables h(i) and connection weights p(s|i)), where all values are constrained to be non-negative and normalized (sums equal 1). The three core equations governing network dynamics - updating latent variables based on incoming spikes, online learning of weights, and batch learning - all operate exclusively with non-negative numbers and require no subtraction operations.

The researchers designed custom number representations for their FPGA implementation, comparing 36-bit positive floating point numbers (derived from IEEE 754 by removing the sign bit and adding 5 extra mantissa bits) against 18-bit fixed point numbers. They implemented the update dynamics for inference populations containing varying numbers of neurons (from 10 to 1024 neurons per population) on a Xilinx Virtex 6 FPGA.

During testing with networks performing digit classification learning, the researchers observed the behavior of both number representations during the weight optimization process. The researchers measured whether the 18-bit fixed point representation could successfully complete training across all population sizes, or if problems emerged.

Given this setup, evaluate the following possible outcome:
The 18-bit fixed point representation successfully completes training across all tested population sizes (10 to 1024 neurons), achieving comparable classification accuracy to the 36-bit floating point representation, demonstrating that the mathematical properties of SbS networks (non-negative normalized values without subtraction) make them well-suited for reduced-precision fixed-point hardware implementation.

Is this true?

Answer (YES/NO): NO